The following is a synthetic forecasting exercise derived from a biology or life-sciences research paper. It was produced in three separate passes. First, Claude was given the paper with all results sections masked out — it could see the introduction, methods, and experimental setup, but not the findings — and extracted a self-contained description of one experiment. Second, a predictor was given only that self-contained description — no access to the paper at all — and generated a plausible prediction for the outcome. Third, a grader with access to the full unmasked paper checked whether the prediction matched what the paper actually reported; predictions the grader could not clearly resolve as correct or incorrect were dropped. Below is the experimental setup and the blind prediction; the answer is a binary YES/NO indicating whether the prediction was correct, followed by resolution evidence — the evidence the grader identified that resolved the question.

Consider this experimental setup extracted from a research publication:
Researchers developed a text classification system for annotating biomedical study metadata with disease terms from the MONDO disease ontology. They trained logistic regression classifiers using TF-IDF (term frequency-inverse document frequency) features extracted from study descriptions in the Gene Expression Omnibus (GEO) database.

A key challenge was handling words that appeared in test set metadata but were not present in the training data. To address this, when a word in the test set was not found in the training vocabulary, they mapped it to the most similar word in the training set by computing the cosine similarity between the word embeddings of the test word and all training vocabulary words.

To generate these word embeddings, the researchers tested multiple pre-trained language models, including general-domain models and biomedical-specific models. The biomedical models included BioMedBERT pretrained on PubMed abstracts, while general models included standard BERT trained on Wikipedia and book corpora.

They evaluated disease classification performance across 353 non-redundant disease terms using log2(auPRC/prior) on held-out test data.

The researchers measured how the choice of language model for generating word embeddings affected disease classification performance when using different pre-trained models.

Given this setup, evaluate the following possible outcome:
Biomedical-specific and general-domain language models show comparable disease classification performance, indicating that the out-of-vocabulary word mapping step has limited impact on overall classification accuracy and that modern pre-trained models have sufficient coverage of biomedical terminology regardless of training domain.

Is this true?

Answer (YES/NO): YES